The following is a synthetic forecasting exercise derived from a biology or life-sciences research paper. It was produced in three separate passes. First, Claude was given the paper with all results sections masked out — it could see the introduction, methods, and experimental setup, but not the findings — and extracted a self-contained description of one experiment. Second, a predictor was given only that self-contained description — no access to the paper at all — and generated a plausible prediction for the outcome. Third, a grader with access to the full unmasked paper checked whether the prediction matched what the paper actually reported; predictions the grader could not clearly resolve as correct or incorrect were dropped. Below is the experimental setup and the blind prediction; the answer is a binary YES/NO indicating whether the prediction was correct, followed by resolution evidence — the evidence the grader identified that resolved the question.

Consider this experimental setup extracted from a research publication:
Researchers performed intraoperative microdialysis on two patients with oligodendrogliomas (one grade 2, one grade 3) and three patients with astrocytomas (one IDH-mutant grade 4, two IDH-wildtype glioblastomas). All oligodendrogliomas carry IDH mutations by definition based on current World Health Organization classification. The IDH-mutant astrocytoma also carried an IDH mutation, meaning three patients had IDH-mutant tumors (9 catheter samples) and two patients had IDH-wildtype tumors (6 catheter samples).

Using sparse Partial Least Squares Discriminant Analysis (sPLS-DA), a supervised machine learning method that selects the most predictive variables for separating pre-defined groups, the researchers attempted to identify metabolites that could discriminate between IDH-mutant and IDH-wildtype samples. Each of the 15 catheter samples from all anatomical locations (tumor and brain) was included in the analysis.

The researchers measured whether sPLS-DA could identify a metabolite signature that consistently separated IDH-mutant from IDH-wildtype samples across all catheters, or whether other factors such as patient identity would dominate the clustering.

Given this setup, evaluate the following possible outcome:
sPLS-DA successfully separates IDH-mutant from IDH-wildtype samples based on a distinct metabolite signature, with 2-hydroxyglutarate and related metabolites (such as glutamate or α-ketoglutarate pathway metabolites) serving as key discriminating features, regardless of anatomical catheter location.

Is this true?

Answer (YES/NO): NO